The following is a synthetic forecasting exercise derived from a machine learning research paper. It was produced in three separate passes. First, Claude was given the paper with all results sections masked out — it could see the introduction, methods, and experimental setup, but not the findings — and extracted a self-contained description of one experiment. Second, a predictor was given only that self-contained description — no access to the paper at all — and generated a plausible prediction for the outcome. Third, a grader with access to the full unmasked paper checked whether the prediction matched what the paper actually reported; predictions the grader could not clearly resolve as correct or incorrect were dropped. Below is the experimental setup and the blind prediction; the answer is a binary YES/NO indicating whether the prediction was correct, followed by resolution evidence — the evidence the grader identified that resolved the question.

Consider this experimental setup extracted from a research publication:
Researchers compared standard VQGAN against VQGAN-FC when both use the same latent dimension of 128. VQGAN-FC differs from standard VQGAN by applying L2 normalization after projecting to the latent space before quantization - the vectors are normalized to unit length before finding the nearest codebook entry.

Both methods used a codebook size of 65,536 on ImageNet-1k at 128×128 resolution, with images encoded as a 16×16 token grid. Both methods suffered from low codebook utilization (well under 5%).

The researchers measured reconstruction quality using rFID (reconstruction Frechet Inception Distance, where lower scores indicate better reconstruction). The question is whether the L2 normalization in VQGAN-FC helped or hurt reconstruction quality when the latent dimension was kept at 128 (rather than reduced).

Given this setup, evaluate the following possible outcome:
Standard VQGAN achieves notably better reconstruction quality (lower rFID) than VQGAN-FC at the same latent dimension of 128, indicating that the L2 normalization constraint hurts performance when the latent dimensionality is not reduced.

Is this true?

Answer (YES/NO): YES